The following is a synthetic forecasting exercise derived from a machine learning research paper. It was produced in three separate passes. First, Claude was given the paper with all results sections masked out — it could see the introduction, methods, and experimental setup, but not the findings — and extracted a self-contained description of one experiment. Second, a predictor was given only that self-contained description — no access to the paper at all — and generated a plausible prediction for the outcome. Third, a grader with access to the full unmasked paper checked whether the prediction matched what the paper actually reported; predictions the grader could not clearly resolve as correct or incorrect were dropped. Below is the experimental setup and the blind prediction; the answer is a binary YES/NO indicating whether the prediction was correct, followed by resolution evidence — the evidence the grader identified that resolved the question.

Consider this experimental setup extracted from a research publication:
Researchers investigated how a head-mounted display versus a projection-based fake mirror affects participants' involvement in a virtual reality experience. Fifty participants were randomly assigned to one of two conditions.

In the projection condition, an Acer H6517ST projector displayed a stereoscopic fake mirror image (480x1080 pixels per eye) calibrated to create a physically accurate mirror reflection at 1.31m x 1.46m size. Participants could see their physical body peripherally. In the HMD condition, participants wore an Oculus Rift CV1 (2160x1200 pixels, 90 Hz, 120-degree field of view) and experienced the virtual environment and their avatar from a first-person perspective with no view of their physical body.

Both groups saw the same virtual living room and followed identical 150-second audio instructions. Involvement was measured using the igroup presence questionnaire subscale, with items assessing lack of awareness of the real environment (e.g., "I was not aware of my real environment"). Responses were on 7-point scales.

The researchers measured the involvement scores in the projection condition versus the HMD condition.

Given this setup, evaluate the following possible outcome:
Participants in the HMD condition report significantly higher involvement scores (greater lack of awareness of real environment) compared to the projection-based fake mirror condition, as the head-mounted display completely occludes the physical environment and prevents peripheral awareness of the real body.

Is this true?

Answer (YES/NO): YES